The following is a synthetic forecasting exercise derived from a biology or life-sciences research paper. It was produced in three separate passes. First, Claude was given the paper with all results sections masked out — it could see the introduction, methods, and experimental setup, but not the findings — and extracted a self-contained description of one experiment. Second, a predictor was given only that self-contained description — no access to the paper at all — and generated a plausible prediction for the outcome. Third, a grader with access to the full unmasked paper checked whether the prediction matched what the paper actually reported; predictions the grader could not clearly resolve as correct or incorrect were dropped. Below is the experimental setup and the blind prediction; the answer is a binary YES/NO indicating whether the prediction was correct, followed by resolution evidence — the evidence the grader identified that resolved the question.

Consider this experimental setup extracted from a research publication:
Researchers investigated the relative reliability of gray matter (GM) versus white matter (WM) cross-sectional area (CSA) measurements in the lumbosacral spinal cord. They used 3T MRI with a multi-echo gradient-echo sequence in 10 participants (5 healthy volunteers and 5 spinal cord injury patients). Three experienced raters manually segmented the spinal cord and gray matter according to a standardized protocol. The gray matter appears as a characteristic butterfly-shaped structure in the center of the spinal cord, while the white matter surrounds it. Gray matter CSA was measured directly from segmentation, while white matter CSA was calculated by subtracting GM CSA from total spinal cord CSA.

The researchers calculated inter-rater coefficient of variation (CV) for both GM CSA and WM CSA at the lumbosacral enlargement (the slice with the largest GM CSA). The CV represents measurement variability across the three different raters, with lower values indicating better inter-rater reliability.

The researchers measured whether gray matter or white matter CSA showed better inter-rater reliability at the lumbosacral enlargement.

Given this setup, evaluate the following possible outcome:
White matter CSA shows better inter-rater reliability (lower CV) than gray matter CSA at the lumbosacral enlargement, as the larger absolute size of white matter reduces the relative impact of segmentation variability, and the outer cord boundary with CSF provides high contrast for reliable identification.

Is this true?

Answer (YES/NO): NO